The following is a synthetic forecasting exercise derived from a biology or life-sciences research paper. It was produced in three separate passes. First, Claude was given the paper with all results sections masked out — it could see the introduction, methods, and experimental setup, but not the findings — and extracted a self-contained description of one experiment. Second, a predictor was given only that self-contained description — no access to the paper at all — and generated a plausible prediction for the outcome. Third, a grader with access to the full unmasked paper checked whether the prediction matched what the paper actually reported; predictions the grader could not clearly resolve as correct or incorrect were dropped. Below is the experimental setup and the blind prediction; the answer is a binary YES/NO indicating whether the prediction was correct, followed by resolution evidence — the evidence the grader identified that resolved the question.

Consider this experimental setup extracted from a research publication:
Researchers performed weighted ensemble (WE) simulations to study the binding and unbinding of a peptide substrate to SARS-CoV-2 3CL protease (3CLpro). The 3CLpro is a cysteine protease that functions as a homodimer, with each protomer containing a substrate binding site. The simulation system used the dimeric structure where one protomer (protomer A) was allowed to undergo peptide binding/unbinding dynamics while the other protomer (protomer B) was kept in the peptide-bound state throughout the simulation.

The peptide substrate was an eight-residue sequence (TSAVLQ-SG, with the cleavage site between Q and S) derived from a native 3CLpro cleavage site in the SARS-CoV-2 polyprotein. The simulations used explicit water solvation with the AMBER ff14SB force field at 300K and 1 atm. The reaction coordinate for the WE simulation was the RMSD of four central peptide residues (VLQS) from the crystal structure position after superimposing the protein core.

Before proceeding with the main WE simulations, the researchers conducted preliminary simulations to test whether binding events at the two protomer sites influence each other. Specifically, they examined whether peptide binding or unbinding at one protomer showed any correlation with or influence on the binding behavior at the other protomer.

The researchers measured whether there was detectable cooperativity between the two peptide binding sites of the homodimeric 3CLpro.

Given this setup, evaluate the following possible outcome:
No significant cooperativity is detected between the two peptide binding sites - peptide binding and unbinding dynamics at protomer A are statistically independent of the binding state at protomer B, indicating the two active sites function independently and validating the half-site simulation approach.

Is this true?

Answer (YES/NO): YES